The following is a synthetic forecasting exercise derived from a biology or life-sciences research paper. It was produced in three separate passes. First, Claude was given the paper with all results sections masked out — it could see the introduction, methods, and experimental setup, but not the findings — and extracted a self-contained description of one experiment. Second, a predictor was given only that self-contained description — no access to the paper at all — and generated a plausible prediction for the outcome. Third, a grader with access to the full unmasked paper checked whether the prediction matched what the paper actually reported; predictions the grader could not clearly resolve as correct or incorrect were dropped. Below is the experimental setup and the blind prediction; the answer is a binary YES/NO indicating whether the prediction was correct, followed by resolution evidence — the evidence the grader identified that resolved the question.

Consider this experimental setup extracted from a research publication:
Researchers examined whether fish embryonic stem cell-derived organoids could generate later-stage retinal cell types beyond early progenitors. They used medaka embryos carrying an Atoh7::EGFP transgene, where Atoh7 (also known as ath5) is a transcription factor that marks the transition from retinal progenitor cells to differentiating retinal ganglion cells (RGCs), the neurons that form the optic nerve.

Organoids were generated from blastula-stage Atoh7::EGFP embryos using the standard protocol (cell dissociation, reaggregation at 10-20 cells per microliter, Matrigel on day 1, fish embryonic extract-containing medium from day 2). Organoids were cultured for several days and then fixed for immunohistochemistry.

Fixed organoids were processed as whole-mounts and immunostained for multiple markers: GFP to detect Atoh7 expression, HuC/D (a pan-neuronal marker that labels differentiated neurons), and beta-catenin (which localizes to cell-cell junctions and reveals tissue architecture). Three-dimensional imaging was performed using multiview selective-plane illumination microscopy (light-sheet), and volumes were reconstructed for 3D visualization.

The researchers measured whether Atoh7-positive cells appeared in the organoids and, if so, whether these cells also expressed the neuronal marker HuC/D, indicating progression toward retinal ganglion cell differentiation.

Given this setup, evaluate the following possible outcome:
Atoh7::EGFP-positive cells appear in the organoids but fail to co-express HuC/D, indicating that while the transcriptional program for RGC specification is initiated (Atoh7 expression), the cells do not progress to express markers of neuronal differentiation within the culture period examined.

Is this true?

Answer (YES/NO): NO